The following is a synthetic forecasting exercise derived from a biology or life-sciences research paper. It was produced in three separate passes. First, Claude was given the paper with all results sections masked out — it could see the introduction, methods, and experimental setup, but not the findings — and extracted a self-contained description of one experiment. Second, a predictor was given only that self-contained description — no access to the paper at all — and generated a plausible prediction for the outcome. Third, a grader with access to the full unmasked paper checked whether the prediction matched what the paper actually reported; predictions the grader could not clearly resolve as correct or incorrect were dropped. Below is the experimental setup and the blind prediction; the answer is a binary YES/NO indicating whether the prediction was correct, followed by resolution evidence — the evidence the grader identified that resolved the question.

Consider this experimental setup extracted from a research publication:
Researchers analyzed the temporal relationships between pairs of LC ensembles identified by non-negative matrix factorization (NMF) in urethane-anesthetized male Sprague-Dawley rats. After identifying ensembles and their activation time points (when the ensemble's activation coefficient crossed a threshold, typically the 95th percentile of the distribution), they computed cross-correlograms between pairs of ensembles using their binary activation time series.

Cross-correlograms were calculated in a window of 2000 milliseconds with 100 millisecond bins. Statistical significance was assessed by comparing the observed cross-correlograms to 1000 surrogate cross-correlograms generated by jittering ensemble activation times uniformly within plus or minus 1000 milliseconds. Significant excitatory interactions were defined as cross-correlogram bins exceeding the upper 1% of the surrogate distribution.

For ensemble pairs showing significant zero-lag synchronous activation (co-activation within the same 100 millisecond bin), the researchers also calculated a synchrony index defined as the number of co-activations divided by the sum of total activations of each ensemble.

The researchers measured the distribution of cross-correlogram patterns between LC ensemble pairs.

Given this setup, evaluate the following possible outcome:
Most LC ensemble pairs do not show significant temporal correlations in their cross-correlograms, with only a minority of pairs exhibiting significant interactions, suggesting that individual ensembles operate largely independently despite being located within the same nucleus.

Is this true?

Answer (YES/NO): NO